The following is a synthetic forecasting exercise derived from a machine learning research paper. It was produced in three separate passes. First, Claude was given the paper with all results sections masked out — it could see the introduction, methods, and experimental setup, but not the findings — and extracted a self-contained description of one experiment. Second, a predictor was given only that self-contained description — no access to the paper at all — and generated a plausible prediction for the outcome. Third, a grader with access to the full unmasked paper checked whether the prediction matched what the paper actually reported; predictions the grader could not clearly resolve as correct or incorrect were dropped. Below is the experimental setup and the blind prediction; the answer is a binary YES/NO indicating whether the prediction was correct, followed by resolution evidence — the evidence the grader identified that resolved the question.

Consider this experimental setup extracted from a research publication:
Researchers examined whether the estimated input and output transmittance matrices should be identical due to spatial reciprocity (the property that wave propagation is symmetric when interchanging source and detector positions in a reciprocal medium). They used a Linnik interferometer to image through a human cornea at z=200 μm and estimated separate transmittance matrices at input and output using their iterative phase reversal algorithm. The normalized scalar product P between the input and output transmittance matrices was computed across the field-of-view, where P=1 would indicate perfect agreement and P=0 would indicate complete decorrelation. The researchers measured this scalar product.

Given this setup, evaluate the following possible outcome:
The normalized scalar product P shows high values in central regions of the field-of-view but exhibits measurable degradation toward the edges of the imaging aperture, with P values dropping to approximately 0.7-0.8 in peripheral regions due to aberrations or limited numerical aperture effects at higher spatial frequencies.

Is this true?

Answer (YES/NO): NO